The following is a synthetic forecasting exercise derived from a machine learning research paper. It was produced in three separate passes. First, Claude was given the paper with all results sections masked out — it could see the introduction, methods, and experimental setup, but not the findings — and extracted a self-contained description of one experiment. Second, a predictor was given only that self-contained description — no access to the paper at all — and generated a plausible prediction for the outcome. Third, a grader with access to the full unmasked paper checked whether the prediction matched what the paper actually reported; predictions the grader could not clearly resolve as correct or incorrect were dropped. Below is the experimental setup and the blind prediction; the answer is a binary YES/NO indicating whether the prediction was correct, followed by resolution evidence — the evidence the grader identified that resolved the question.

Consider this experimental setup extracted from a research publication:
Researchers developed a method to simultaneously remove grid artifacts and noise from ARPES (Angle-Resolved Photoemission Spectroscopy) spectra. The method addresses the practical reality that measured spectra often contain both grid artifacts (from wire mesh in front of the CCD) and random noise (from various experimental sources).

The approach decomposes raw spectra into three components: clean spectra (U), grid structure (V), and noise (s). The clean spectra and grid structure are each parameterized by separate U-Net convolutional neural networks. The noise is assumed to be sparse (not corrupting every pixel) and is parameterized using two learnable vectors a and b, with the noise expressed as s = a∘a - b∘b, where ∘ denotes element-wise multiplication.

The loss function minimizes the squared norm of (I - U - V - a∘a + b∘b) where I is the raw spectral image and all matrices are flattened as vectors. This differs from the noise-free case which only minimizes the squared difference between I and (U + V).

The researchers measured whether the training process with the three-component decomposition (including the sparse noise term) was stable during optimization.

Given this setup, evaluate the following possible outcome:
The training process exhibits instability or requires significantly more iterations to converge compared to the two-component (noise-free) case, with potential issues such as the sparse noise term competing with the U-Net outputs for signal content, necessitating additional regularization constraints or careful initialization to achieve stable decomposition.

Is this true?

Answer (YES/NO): NO